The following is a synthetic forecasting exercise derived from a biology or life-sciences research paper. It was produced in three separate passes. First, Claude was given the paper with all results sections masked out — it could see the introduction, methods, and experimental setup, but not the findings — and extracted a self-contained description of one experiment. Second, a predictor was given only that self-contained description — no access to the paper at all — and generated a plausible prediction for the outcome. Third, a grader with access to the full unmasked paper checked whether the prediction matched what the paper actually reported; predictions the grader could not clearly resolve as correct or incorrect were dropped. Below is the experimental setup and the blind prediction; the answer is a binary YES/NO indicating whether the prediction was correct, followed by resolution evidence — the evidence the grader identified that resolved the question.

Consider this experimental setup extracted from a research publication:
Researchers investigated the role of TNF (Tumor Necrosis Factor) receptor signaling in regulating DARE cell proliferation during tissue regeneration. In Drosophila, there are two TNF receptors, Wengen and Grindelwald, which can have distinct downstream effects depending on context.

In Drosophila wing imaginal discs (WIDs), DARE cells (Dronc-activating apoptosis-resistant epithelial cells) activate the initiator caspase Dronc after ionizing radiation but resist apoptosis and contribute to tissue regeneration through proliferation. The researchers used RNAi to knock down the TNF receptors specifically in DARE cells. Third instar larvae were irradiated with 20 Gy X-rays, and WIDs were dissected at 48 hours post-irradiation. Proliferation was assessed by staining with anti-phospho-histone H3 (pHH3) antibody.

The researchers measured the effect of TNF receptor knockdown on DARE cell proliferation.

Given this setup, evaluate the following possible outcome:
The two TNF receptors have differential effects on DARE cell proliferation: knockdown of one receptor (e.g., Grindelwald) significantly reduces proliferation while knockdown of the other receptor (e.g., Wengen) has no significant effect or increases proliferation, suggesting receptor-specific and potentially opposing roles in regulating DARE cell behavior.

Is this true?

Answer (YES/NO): NO